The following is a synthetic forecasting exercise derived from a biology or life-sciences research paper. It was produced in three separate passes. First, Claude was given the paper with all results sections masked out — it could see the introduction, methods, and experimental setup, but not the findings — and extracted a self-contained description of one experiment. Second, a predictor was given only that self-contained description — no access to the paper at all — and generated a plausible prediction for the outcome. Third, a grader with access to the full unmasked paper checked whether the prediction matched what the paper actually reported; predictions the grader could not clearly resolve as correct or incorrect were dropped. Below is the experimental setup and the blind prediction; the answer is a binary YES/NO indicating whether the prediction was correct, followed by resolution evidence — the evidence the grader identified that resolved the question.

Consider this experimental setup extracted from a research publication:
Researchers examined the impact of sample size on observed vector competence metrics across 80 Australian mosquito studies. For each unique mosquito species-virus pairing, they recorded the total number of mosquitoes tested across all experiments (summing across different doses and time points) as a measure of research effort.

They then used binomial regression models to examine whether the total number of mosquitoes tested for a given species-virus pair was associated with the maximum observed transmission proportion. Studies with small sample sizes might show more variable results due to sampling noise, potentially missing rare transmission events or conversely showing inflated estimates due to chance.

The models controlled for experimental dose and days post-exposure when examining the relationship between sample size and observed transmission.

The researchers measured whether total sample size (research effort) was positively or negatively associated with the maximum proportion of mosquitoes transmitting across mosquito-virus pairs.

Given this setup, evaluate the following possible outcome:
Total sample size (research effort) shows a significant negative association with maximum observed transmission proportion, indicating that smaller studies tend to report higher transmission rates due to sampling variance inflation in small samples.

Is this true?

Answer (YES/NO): NO